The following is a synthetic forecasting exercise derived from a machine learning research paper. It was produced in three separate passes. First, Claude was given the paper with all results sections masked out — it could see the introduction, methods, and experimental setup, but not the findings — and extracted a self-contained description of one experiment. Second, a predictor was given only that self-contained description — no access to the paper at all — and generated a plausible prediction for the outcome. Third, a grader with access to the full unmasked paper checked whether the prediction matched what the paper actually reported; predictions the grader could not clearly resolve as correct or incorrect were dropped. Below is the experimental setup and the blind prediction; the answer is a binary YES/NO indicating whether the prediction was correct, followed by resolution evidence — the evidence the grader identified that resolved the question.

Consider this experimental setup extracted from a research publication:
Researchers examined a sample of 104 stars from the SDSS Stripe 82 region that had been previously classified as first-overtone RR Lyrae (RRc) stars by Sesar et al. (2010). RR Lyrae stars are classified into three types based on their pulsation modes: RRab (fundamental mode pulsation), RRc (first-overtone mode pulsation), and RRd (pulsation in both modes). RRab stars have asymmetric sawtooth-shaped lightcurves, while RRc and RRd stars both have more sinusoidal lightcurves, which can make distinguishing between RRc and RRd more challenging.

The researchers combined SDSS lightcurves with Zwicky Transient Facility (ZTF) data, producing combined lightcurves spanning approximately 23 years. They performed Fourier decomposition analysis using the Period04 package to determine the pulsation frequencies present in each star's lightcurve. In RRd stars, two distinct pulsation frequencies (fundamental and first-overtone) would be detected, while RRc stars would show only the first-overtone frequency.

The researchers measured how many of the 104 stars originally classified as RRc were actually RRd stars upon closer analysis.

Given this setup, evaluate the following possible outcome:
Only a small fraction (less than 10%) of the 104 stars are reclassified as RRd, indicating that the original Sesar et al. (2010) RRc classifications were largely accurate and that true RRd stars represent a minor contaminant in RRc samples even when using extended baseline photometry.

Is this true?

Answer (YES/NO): YES